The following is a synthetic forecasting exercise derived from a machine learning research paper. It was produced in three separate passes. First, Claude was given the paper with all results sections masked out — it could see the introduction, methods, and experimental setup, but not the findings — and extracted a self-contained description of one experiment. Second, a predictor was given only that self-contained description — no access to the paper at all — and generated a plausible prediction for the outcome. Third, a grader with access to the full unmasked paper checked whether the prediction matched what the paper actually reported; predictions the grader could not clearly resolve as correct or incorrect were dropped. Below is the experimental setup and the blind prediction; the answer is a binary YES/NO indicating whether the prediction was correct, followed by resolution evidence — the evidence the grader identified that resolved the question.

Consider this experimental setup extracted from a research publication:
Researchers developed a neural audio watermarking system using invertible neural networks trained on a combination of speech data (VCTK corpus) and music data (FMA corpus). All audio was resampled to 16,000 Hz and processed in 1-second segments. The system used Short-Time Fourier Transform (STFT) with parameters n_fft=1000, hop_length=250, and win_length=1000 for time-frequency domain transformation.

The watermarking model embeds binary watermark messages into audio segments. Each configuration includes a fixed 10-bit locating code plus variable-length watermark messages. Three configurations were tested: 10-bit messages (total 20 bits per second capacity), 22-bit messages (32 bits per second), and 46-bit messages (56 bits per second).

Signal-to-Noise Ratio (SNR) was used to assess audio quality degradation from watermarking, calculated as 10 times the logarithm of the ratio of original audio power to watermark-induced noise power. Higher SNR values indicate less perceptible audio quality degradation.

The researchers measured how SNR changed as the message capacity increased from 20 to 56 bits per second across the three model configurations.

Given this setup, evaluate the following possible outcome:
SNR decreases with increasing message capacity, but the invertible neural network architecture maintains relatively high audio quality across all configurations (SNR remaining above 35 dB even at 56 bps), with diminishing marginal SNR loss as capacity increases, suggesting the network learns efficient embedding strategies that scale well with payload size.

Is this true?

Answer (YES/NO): YES